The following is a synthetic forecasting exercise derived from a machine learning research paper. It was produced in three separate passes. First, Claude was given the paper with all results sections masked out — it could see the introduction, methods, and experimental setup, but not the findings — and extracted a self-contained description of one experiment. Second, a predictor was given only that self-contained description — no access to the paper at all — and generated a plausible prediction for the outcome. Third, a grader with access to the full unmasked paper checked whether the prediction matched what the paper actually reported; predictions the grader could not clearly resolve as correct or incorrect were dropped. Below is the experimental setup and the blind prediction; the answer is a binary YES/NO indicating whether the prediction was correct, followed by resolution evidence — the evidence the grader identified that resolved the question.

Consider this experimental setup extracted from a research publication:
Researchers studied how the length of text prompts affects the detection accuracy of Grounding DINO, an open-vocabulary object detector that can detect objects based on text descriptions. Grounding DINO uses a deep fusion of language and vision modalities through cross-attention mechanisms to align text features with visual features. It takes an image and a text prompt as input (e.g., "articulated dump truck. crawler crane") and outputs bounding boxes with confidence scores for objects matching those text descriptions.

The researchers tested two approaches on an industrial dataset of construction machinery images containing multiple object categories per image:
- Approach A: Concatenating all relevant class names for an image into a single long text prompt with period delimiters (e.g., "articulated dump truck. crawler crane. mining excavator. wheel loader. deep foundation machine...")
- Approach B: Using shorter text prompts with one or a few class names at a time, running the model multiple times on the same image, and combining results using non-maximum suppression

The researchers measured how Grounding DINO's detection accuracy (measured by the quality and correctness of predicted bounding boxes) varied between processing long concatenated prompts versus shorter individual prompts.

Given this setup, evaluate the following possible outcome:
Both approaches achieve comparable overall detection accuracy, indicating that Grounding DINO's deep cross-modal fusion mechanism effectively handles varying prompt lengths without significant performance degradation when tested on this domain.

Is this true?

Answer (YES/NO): NO